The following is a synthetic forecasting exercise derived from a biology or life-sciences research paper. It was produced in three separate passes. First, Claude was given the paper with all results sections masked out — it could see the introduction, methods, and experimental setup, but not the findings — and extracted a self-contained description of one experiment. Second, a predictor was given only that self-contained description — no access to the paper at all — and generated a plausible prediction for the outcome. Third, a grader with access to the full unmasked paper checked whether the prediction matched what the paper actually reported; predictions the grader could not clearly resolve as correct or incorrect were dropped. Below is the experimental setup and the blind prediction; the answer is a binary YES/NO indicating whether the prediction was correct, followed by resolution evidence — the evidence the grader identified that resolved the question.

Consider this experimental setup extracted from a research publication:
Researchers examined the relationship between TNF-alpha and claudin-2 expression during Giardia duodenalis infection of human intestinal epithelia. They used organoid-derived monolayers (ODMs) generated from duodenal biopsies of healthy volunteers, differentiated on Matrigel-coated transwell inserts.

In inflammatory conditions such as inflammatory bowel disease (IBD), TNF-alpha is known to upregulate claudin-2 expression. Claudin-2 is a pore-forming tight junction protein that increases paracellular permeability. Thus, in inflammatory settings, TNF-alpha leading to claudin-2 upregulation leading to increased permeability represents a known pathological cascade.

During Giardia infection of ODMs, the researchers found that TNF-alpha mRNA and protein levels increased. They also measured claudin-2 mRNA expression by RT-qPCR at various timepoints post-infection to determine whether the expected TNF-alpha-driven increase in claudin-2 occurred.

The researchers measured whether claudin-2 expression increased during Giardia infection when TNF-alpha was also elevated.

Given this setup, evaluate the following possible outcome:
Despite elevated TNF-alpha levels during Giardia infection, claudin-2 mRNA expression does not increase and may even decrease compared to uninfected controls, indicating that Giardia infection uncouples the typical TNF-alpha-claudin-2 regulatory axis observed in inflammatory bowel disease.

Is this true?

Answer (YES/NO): YES